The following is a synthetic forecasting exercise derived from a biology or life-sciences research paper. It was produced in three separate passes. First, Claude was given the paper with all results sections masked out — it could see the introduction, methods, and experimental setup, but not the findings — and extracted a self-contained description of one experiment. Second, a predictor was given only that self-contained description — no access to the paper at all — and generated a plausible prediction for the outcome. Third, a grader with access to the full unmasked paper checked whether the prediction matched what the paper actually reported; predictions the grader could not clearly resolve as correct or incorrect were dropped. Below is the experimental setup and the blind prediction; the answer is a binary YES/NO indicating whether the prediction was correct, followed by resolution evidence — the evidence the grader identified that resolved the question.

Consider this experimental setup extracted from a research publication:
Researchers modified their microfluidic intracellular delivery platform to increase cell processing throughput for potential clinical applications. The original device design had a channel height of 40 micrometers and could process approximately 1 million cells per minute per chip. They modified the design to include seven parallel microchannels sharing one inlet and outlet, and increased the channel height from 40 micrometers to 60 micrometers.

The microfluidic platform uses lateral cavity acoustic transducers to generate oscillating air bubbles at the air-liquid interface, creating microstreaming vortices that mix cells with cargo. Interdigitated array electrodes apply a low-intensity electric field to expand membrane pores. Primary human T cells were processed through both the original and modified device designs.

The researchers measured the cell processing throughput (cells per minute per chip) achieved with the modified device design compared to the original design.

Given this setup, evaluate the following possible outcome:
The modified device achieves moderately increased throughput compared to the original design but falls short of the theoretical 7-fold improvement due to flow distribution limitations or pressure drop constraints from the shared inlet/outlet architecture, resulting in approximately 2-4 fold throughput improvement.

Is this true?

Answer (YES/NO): YES